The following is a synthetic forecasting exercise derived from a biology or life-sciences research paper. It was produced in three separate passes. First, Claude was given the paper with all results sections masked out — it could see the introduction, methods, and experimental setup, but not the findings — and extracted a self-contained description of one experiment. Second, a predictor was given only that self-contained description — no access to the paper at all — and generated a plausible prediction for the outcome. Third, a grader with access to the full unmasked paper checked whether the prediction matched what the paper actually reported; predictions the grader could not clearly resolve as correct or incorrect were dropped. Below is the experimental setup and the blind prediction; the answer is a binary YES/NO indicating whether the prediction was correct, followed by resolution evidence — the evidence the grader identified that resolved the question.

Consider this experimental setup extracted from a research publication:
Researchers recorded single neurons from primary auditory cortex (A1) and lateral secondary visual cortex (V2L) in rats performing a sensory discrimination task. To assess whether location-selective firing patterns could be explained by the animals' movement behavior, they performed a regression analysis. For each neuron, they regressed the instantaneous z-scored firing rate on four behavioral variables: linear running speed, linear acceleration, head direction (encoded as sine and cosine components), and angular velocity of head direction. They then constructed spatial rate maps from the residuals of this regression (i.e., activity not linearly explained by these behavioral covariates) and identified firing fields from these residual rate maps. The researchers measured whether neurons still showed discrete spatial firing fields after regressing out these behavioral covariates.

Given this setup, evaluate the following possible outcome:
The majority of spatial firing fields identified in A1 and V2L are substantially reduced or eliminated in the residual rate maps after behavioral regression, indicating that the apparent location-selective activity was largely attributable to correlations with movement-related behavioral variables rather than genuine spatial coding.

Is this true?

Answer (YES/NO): NO